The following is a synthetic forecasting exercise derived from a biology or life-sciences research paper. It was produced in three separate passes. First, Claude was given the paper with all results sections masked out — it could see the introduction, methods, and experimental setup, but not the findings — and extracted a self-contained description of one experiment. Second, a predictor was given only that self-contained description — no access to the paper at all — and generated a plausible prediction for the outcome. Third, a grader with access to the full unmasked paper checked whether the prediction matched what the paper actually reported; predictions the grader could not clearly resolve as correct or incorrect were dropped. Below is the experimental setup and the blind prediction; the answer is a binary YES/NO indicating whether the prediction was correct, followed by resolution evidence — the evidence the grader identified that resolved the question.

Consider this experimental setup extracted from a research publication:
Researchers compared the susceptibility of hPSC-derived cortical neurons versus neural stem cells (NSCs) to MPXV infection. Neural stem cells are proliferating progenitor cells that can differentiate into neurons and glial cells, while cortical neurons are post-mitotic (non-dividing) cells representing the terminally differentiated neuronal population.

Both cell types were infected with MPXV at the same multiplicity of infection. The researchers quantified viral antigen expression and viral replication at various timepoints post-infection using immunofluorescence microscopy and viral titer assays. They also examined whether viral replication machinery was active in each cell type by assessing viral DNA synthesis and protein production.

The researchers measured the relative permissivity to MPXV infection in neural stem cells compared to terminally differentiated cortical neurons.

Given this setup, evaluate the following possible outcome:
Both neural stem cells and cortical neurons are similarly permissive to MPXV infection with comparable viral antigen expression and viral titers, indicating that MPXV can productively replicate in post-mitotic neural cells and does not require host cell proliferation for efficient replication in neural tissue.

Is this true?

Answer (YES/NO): NO